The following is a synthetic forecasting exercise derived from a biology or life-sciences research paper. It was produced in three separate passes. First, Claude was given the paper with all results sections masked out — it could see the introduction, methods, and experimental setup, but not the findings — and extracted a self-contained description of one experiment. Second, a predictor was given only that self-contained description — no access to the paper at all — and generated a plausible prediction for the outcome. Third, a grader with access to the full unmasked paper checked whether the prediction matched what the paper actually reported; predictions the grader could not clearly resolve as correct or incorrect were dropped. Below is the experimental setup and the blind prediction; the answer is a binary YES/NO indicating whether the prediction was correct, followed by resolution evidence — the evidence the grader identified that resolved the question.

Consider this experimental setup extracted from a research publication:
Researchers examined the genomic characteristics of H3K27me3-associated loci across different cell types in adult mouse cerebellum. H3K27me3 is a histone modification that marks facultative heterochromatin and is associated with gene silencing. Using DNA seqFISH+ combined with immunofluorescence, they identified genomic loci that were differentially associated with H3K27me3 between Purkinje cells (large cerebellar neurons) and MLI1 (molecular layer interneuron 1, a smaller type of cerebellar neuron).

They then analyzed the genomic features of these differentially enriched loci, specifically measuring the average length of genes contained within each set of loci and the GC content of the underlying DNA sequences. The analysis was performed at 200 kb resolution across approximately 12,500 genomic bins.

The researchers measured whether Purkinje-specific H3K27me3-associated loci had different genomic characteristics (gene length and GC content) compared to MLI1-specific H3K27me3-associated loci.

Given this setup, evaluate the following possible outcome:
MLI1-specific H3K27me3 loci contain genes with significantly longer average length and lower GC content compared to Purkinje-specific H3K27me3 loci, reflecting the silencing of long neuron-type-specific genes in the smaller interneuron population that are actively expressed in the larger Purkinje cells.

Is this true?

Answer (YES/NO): NO